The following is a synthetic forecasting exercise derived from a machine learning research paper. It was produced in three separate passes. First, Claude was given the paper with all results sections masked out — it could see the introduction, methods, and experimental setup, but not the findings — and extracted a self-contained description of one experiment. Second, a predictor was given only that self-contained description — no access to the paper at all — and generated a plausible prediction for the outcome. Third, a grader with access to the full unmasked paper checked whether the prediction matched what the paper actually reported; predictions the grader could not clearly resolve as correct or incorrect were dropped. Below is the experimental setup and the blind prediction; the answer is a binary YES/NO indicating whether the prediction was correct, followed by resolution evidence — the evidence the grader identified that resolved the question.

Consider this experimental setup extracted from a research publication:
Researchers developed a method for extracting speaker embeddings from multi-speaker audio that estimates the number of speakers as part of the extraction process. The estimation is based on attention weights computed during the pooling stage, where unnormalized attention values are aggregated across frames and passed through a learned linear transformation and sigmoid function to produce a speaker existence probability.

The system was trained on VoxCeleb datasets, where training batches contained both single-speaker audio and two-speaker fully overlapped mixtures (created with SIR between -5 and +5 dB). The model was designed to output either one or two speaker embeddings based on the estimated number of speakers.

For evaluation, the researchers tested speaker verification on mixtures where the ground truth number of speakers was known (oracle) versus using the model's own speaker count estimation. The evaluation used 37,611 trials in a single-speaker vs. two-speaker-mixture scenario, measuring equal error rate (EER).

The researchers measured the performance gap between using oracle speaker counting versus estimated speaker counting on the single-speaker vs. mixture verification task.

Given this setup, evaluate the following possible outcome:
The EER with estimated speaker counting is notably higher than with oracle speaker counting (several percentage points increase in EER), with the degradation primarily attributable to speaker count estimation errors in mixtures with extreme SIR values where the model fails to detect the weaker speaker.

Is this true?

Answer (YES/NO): NO